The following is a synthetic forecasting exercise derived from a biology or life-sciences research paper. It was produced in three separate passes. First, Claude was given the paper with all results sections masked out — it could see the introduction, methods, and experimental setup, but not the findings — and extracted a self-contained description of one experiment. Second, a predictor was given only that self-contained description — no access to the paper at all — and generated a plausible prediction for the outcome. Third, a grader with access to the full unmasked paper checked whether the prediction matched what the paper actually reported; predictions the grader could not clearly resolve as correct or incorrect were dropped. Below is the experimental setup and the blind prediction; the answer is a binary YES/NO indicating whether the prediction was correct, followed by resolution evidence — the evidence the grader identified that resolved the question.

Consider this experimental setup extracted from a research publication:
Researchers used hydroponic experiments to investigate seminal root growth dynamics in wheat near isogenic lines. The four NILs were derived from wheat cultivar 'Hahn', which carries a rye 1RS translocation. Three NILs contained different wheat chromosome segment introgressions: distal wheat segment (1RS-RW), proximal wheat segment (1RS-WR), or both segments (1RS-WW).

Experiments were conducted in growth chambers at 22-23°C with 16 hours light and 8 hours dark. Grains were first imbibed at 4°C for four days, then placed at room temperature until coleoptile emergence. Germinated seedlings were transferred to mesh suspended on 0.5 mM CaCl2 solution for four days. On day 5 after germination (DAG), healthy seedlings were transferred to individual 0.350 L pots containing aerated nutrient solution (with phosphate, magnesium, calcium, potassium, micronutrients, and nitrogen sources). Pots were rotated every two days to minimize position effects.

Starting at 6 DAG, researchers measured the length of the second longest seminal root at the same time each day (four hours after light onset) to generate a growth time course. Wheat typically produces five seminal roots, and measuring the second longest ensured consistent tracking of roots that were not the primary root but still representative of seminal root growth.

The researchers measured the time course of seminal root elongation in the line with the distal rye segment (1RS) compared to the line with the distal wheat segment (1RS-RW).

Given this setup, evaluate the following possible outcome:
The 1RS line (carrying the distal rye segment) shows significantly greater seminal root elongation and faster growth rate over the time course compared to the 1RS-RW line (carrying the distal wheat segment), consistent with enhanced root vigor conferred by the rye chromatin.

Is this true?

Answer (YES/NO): YES